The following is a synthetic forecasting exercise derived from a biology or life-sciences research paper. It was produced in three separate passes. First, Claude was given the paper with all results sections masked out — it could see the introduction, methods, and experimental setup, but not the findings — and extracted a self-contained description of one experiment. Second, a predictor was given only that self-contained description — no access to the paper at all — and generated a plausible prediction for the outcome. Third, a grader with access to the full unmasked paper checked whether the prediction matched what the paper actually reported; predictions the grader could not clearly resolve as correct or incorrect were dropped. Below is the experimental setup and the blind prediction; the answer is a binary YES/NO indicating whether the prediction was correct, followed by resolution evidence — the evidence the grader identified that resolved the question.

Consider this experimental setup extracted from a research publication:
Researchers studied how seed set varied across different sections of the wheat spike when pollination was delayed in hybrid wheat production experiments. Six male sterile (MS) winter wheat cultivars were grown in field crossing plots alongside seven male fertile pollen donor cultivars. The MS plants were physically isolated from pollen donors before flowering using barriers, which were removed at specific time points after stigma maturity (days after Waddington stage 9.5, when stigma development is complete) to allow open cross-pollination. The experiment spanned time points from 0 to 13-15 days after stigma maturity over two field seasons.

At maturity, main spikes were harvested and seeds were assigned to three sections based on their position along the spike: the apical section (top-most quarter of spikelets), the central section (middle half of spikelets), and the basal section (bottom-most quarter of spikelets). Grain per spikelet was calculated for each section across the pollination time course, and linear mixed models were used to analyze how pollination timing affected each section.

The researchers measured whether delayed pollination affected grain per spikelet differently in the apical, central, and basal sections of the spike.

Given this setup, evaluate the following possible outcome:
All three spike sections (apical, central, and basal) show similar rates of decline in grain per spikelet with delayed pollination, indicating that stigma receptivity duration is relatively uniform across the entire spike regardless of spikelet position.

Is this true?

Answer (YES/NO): NO